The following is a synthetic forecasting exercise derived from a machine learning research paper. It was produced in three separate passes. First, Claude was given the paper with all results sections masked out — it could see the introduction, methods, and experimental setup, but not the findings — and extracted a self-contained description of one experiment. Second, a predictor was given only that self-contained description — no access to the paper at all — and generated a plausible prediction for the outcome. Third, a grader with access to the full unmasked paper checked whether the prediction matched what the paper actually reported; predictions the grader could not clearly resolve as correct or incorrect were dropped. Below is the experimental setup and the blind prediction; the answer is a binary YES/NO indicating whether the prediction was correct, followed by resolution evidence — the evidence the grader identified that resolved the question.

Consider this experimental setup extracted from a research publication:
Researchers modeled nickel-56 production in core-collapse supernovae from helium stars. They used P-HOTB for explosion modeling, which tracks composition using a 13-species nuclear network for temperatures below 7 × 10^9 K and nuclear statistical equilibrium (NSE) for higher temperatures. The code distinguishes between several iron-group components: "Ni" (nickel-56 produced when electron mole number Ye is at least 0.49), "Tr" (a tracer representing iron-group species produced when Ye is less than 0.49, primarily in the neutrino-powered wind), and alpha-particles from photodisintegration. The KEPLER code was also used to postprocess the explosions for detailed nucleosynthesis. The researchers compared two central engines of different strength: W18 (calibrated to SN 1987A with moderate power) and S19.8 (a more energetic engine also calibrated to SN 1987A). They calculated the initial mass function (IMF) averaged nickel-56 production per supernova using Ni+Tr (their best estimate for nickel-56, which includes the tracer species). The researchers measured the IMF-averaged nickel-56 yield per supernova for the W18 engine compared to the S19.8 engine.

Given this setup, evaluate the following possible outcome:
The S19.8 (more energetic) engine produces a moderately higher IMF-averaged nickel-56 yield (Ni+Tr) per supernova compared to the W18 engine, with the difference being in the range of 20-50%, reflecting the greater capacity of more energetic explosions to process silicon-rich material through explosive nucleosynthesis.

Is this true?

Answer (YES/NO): YES